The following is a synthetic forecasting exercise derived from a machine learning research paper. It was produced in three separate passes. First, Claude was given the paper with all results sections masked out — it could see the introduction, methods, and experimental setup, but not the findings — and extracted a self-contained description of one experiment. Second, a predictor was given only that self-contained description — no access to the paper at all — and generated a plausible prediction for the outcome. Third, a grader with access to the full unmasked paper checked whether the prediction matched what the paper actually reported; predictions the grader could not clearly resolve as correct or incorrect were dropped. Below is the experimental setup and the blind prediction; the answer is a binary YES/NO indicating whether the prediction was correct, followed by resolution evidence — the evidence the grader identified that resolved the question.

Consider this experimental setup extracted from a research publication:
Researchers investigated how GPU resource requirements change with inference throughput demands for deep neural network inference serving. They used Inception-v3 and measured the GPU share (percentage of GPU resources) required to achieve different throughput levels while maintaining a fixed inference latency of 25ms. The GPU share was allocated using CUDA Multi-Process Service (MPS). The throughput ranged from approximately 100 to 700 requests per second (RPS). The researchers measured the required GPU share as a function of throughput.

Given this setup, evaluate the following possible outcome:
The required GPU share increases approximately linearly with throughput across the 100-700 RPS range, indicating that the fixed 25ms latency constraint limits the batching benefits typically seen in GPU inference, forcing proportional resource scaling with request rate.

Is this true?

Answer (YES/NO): NO